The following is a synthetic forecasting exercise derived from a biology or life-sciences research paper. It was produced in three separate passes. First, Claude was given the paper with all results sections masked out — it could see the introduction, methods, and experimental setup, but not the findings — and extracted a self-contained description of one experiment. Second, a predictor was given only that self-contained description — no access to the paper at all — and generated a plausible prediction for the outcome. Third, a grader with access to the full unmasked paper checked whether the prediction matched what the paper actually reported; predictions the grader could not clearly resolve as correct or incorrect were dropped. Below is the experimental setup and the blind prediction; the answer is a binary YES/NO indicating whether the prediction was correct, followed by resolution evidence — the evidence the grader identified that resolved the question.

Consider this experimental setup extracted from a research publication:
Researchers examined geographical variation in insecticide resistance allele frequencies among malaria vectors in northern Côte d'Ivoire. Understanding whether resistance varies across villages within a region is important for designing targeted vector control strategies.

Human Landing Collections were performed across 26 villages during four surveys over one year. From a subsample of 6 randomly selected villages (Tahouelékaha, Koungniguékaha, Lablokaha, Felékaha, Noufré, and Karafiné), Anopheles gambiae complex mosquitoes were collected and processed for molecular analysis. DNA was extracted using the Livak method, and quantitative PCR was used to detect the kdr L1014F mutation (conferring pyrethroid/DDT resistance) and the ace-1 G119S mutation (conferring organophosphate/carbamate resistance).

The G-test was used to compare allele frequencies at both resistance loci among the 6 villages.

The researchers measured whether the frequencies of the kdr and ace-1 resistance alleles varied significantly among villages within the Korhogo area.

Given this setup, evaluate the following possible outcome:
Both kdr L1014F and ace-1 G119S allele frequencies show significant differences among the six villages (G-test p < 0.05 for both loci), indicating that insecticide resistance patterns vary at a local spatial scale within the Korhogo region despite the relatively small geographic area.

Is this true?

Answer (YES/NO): NO